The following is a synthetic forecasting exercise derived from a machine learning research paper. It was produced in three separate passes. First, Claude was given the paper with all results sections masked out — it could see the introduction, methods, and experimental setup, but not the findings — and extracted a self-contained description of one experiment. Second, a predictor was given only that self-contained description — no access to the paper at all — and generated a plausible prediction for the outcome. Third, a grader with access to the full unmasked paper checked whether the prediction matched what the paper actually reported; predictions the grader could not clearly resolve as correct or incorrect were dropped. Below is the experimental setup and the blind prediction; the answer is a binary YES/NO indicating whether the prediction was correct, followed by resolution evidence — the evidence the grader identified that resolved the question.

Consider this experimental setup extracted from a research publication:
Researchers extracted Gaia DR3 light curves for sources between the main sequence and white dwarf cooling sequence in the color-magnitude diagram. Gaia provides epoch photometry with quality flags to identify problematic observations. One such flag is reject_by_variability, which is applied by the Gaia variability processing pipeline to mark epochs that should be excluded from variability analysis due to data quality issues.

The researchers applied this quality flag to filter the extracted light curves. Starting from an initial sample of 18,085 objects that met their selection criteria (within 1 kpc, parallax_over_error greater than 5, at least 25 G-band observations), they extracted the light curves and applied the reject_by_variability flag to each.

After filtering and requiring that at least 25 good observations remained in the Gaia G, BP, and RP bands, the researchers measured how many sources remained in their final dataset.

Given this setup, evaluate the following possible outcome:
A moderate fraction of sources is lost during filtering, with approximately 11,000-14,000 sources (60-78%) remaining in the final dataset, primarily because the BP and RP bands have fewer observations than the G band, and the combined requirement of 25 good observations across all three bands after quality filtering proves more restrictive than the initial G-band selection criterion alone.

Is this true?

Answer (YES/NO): YES